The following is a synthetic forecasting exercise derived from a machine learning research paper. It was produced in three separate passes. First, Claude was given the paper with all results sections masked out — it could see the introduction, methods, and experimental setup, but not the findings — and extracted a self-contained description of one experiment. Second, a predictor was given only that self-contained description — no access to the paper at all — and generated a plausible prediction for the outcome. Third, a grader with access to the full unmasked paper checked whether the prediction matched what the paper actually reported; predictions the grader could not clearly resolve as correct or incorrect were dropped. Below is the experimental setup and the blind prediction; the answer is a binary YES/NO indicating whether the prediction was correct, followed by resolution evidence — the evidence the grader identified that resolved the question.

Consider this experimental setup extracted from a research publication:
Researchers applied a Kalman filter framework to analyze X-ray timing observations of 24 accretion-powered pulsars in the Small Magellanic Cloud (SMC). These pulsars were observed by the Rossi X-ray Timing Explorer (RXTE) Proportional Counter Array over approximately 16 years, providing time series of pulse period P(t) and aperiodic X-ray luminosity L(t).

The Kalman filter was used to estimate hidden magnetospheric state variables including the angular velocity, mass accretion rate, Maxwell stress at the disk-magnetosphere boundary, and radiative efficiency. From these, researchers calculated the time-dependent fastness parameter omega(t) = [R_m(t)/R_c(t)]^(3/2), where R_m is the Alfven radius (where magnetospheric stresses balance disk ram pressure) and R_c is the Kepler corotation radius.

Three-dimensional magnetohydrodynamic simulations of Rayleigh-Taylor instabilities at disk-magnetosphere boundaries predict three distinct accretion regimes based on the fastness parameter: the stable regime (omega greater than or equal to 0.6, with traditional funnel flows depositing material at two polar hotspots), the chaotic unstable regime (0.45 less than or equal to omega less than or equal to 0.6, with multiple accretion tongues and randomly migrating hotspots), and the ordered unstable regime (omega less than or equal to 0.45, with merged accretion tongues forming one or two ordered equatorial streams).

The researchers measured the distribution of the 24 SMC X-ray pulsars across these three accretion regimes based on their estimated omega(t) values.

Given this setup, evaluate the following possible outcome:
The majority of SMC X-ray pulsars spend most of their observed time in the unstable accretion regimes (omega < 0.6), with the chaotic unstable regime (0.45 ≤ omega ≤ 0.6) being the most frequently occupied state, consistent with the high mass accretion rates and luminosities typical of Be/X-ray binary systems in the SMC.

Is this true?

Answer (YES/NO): NO